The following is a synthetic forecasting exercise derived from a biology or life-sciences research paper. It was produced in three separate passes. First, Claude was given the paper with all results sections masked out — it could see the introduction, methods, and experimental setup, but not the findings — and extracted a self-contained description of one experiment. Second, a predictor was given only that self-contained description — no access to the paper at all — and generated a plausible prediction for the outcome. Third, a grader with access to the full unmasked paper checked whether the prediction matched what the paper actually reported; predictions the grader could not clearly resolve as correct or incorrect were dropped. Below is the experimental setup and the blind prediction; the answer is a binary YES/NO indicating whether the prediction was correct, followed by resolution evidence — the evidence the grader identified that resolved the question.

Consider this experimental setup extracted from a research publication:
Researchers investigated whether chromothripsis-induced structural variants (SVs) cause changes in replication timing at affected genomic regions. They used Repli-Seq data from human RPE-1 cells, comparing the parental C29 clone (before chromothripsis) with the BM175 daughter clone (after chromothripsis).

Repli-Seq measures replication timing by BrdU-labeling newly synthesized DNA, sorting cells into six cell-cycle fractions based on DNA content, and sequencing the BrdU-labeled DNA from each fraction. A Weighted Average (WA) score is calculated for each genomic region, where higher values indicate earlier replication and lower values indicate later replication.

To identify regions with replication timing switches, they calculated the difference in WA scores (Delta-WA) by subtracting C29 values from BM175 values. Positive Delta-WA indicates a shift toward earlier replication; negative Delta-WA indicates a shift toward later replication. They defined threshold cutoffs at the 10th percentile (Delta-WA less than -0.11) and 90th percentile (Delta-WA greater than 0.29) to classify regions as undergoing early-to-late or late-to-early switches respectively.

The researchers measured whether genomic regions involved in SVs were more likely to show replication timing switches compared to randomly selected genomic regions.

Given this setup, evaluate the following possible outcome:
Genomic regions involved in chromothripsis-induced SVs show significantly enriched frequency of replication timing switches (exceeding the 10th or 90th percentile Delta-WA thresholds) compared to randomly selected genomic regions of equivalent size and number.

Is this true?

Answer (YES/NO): NO